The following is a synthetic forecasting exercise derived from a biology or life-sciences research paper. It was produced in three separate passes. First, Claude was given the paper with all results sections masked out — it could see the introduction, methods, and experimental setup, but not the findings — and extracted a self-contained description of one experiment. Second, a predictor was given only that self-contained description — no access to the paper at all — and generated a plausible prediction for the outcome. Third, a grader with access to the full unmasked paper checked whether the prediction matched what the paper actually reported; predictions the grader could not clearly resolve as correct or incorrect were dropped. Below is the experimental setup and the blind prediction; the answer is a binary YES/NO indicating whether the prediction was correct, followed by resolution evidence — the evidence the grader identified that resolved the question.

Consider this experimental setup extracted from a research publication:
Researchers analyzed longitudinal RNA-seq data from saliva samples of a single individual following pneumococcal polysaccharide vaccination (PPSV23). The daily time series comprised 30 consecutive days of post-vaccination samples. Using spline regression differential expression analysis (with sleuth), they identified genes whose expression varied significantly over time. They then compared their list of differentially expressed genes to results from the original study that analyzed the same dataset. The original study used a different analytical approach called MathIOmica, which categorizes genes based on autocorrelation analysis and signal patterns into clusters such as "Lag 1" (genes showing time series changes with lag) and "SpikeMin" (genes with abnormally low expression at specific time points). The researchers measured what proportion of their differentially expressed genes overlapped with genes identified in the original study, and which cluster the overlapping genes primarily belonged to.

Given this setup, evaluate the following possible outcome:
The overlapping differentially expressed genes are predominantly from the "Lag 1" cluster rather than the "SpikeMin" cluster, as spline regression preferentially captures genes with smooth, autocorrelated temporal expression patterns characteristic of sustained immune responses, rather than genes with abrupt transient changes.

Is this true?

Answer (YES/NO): NO